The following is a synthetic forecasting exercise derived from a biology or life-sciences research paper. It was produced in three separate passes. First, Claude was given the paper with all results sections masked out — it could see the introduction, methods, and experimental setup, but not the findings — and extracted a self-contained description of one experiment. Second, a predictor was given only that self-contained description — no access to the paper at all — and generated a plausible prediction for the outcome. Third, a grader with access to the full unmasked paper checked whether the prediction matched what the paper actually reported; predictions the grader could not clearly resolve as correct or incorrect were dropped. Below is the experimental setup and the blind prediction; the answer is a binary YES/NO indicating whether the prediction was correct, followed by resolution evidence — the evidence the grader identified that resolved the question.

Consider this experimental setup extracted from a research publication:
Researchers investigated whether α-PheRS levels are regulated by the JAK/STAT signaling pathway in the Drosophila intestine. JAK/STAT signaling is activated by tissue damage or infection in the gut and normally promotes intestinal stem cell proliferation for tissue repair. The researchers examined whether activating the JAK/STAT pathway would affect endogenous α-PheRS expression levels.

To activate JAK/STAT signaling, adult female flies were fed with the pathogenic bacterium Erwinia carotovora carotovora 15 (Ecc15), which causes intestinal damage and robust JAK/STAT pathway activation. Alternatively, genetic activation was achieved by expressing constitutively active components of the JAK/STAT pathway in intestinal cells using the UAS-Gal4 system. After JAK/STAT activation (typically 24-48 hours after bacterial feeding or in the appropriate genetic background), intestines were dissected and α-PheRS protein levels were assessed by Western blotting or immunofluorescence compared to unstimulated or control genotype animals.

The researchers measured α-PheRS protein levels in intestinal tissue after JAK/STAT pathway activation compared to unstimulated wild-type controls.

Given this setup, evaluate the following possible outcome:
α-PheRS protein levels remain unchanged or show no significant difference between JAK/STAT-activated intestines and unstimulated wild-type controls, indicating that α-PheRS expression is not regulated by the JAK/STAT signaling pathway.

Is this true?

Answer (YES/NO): NO